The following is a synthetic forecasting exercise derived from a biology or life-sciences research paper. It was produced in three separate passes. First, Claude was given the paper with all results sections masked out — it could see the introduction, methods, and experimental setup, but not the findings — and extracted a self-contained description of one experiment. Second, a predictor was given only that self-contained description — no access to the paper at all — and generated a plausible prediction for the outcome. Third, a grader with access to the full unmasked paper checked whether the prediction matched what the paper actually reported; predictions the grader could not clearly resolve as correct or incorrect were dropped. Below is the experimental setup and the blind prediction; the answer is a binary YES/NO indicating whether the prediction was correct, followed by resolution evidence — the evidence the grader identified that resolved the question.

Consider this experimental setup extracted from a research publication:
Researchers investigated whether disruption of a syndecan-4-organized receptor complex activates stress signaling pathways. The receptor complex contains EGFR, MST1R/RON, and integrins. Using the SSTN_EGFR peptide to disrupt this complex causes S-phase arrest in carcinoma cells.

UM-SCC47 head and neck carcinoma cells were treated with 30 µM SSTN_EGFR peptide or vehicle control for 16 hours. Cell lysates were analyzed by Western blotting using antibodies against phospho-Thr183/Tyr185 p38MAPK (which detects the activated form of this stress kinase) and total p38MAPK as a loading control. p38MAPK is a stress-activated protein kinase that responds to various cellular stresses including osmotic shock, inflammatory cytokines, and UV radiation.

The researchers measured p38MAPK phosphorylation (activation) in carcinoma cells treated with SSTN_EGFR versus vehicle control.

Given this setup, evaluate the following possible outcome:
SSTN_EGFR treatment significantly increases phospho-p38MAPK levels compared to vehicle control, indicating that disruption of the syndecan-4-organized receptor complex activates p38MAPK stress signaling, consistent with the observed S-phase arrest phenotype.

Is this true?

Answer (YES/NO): YES